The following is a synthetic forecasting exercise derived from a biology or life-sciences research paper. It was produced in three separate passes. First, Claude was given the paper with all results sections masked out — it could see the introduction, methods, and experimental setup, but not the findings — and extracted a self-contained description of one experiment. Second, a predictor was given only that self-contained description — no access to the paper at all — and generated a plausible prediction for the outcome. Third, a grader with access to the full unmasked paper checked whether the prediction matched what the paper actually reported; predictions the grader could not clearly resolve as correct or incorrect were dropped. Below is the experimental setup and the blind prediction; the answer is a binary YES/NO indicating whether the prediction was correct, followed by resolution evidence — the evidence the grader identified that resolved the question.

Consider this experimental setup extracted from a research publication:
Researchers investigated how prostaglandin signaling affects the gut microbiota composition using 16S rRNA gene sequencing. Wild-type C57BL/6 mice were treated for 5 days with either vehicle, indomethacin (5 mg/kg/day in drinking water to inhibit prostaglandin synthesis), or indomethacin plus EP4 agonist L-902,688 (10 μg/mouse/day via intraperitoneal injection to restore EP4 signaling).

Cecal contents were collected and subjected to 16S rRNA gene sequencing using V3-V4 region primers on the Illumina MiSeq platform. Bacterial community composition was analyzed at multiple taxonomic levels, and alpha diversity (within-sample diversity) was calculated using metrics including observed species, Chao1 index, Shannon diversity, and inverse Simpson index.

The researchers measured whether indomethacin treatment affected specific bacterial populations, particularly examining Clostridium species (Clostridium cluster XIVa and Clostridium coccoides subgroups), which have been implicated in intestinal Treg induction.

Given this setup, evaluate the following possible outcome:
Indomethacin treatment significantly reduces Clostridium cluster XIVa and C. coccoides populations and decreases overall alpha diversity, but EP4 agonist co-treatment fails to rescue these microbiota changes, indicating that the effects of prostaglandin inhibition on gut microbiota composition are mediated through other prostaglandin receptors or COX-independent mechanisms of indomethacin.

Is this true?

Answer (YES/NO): NO